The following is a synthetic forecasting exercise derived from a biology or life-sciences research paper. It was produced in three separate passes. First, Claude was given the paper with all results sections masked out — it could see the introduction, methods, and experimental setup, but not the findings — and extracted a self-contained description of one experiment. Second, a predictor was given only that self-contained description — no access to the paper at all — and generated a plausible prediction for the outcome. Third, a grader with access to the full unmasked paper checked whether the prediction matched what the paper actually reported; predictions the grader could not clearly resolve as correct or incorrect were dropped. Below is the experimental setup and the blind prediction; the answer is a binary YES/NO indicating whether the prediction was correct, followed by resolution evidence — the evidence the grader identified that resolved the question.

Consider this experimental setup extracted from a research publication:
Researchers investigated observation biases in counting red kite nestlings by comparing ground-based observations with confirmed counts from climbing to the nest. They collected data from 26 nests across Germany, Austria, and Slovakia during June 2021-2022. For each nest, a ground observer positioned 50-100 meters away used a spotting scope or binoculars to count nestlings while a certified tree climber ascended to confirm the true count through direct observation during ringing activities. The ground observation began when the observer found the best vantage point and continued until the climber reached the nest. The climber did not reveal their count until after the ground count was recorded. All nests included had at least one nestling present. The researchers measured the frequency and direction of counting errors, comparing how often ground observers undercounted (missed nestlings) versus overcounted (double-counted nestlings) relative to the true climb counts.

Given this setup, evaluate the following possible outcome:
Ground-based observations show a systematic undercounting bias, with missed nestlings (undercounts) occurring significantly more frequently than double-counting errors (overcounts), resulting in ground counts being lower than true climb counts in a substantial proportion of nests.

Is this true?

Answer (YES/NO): NO